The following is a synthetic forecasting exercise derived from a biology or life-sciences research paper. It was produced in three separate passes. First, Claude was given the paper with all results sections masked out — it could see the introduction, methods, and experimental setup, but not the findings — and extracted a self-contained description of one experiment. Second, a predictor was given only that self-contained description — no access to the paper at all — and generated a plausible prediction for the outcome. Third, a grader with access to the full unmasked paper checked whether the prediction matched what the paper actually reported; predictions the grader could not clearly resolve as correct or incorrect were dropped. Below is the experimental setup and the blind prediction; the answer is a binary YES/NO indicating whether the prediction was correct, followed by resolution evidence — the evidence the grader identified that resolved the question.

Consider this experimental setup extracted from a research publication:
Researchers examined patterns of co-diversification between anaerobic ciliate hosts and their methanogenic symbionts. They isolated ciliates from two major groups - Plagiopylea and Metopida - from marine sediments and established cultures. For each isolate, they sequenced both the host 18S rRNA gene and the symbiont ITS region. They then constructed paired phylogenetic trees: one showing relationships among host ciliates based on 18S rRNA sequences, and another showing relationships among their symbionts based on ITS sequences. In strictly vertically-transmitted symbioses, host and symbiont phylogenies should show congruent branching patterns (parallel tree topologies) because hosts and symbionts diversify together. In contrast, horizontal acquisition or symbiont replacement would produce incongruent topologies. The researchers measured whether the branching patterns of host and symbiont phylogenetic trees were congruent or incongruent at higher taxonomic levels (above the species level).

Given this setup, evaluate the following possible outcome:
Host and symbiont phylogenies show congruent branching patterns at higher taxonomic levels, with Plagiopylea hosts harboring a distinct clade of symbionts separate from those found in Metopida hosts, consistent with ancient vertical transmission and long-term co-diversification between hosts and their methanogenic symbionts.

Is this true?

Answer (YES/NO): NO